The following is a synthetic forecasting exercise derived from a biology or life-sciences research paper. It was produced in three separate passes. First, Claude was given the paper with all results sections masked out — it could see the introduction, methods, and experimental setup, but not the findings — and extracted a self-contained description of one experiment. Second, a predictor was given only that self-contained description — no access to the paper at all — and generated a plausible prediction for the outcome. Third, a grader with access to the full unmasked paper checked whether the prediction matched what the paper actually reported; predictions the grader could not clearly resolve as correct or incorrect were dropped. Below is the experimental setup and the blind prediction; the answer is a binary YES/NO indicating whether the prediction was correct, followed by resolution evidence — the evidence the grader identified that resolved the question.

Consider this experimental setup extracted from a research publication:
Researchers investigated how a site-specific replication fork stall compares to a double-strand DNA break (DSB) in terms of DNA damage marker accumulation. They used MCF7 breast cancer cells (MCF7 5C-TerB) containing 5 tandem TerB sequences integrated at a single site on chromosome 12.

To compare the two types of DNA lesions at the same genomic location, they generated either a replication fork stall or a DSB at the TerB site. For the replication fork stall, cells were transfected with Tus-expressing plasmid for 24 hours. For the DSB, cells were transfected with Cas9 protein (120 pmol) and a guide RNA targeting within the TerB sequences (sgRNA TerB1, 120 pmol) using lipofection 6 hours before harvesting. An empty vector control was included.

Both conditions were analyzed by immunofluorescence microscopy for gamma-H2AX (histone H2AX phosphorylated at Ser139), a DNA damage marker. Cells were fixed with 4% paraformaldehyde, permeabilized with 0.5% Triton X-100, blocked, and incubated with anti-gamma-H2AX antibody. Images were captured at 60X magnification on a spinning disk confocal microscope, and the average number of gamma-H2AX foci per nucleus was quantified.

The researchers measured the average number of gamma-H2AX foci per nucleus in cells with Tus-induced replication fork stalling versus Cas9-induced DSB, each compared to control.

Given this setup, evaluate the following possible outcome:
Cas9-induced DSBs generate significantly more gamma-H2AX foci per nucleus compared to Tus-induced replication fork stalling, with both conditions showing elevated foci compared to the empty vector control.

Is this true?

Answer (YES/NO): NO